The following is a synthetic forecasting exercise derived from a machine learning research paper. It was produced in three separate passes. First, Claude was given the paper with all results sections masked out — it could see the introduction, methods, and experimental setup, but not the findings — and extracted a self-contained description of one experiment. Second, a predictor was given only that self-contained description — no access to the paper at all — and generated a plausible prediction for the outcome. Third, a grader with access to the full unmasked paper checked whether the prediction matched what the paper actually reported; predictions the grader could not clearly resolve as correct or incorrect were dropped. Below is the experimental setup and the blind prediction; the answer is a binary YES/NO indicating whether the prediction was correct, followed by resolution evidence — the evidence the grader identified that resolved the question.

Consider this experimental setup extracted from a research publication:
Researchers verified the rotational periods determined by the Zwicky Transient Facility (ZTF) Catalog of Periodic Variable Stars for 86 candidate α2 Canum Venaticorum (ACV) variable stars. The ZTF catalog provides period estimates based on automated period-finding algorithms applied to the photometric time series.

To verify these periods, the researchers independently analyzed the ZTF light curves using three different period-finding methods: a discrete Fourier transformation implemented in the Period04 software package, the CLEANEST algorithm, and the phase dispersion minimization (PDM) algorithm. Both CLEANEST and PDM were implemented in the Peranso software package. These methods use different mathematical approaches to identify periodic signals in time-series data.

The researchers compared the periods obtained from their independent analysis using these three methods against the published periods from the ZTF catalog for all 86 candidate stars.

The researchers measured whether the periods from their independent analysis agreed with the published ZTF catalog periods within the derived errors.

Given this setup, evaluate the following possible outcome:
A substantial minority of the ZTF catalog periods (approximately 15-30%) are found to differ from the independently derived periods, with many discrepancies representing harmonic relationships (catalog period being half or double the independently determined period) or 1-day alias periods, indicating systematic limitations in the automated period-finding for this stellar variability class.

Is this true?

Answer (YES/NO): NO